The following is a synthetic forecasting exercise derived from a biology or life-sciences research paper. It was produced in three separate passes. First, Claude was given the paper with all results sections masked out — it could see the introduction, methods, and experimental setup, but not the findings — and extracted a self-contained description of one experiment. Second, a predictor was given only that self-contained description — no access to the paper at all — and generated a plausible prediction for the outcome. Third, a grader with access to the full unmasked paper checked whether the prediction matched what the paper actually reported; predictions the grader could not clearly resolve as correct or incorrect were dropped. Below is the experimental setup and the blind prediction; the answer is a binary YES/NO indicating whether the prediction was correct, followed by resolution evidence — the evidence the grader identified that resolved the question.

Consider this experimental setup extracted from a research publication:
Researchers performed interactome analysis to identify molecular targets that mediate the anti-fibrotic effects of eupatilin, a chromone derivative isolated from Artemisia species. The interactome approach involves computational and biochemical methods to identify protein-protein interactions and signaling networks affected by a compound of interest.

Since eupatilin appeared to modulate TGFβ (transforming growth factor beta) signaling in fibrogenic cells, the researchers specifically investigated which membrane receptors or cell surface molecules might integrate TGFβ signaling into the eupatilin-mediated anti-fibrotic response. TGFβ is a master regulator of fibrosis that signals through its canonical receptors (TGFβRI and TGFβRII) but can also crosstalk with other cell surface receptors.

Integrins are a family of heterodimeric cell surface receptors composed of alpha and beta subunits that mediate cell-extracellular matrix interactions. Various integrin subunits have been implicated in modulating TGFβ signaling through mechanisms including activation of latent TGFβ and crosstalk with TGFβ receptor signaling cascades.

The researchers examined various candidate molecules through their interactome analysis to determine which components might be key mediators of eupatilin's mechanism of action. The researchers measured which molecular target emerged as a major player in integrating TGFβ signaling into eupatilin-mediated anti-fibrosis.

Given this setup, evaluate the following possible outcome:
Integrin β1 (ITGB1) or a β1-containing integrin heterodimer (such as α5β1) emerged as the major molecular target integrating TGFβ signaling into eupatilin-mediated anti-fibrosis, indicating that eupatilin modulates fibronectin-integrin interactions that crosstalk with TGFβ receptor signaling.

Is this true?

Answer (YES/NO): NO